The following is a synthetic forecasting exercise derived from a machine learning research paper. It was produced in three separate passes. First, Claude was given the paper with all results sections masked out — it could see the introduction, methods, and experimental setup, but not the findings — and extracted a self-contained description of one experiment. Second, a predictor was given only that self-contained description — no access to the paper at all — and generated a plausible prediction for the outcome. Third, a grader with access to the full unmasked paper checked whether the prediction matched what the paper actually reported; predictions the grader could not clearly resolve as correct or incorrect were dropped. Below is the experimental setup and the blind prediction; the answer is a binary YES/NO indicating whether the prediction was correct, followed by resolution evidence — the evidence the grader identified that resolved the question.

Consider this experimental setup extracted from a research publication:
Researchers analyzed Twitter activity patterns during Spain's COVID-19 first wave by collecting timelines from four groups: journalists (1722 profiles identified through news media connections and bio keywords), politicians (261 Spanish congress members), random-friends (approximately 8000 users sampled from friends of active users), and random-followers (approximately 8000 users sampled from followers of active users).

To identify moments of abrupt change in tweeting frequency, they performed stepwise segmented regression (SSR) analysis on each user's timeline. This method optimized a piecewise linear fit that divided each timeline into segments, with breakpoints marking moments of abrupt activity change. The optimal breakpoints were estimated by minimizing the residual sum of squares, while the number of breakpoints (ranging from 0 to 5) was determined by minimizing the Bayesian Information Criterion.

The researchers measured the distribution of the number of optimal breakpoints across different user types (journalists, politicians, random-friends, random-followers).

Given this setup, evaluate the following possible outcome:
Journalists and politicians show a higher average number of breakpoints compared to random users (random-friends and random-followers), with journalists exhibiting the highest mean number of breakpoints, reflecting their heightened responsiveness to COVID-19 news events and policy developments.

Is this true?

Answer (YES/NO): NO